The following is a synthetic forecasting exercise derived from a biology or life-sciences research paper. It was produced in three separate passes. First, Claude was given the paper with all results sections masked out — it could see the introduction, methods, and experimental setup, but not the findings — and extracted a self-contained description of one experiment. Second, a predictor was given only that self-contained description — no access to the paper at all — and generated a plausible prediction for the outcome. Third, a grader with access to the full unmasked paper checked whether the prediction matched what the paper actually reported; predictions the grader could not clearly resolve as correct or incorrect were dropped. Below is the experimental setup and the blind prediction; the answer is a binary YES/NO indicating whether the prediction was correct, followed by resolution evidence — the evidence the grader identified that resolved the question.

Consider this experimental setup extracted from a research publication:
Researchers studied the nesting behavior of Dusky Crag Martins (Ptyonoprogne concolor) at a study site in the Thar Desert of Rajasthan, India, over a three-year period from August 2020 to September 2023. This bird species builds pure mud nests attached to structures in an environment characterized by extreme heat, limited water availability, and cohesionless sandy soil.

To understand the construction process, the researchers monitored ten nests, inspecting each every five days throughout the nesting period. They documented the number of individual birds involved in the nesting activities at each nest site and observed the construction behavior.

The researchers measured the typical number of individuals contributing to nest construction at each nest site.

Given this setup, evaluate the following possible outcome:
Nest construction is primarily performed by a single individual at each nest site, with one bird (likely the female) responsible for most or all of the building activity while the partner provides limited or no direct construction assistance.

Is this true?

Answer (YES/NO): NO